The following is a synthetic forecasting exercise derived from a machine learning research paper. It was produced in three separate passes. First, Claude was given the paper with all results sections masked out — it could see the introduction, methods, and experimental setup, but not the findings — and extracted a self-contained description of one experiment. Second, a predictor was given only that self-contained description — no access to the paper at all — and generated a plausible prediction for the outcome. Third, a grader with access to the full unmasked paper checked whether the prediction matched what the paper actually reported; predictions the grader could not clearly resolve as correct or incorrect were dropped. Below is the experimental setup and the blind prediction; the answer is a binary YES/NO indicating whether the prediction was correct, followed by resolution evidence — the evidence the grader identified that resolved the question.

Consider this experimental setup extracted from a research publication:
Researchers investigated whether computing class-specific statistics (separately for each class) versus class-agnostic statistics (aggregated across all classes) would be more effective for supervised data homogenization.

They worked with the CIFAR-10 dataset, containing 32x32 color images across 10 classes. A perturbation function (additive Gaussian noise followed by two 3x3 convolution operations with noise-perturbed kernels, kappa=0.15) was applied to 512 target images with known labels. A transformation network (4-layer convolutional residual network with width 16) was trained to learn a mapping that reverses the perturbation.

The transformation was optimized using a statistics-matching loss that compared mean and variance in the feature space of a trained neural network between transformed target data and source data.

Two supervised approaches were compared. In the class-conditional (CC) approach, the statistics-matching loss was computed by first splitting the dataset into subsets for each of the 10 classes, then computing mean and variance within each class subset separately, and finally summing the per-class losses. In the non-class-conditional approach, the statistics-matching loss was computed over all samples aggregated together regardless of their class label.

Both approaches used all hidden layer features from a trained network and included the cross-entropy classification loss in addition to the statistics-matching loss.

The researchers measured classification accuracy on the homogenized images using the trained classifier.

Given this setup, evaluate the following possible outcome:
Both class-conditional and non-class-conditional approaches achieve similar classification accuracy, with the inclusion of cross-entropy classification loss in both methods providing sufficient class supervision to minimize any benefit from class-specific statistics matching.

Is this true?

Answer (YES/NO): YES